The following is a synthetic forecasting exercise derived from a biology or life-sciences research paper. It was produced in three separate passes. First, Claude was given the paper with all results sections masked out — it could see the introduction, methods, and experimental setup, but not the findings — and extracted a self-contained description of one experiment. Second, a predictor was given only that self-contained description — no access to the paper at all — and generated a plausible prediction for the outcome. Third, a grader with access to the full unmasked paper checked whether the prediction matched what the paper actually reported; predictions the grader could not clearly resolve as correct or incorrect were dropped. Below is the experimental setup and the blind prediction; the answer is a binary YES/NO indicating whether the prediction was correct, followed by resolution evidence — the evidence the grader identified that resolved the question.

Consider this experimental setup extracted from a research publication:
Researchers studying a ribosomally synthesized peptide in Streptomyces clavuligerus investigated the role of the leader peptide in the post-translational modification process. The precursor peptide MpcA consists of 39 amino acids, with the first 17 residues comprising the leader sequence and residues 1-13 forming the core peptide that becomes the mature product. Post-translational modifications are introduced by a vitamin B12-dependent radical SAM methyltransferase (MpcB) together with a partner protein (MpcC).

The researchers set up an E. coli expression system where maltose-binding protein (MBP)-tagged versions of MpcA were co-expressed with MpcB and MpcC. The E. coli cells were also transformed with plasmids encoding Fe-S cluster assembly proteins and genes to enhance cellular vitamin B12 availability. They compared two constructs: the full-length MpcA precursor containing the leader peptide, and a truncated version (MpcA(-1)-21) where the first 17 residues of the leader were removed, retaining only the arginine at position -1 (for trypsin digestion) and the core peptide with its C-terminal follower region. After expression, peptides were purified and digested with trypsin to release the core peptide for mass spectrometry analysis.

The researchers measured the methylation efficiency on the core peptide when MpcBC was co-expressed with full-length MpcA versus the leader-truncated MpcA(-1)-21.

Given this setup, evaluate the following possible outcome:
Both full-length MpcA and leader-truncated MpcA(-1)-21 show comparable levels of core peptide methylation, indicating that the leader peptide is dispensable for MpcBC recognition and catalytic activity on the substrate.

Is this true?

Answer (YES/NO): NO